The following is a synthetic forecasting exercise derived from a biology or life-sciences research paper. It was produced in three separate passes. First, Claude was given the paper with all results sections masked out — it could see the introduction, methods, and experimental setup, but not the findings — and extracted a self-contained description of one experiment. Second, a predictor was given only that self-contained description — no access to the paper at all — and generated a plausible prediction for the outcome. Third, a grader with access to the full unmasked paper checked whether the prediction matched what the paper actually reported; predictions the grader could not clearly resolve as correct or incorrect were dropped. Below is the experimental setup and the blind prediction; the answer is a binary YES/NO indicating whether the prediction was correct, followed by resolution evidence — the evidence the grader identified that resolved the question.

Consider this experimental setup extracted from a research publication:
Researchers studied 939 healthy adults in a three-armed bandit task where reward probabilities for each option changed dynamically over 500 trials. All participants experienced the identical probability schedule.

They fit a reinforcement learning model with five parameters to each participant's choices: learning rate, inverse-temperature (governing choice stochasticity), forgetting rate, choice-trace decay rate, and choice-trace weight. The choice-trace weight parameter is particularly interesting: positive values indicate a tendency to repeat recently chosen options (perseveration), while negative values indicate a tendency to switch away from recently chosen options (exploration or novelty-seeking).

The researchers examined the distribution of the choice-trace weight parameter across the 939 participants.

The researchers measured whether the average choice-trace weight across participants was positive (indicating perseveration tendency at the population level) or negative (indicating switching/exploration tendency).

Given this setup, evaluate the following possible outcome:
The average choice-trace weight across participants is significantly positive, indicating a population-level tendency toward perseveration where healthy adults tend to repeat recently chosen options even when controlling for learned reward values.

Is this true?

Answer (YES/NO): NO